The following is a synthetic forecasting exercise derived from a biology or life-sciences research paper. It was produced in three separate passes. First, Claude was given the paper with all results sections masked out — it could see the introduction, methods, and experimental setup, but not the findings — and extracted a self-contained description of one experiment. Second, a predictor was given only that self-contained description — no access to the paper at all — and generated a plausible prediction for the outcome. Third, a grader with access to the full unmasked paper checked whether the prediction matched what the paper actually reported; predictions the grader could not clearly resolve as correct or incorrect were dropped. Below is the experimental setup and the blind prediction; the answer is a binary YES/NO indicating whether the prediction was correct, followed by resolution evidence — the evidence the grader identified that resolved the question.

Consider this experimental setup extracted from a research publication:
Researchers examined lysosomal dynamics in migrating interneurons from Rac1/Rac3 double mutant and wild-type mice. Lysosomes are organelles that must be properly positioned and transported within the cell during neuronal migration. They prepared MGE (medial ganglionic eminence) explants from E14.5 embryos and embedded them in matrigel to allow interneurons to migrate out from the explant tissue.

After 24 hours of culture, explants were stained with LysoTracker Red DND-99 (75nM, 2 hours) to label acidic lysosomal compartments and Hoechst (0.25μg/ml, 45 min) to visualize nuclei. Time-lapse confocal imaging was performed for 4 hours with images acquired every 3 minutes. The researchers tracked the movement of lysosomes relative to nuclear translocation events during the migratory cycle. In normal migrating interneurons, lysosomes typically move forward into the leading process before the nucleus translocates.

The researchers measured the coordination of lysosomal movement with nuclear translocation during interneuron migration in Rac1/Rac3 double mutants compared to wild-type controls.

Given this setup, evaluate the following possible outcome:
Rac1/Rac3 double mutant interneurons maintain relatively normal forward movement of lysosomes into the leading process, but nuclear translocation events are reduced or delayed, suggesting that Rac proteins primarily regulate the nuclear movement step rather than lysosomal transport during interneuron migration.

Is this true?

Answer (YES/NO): NO